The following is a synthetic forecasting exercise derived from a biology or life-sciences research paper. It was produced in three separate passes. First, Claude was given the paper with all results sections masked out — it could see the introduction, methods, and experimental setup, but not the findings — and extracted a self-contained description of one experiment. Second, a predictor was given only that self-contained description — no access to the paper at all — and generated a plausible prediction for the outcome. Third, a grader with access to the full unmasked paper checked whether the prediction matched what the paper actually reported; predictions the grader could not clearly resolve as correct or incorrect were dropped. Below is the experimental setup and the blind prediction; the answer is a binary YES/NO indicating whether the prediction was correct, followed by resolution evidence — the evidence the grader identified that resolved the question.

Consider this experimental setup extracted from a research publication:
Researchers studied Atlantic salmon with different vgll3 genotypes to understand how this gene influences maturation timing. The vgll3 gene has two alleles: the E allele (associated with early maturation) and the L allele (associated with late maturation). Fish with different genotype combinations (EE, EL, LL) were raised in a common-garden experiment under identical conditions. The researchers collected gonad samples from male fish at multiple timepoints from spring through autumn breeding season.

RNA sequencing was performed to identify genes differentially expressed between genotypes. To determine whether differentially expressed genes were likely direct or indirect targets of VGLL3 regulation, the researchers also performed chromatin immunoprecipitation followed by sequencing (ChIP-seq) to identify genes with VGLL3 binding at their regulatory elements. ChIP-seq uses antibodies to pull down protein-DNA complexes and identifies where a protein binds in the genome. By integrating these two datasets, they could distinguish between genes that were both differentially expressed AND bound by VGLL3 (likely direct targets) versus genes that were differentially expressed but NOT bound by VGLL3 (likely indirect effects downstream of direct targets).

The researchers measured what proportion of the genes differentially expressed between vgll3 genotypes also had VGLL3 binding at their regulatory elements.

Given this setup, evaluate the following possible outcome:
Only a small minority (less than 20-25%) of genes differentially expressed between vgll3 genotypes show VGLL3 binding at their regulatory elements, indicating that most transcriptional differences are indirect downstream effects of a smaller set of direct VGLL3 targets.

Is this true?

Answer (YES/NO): NO